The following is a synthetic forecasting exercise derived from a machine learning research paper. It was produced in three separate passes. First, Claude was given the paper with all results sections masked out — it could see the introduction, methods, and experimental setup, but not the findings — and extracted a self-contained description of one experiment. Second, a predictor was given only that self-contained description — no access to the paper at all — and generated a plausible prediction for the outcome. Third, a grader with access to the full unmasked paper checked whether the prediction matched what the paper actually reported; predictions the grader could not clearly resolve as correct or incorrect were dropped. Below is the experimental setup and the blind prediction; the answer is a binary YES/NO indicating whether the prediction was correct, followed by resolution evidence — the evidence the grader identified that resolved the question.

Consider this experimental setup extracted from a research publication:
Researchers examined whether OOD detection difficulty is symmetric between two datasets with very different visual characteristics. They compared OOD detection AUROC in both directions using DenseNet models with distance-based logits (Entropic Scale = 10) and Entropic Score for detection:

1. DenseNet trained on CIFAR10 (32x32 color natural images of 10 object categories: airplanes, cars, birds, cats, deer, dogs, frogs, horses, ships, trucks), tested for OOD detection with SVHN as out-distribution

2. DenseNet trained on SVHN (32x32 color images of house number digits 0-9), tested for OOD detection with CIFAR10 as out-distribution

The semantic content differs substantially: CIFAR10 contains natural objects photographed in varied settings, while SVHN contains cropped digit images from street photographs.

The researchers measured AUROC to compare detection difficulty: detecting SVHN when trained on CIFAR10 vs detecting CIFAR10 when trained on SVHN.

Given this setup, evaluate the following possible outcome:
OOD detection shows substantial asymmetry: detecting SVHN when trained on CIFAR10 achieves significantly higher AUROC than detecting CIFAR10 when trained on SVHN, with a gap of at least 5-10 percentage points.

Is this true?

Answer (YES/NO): NO